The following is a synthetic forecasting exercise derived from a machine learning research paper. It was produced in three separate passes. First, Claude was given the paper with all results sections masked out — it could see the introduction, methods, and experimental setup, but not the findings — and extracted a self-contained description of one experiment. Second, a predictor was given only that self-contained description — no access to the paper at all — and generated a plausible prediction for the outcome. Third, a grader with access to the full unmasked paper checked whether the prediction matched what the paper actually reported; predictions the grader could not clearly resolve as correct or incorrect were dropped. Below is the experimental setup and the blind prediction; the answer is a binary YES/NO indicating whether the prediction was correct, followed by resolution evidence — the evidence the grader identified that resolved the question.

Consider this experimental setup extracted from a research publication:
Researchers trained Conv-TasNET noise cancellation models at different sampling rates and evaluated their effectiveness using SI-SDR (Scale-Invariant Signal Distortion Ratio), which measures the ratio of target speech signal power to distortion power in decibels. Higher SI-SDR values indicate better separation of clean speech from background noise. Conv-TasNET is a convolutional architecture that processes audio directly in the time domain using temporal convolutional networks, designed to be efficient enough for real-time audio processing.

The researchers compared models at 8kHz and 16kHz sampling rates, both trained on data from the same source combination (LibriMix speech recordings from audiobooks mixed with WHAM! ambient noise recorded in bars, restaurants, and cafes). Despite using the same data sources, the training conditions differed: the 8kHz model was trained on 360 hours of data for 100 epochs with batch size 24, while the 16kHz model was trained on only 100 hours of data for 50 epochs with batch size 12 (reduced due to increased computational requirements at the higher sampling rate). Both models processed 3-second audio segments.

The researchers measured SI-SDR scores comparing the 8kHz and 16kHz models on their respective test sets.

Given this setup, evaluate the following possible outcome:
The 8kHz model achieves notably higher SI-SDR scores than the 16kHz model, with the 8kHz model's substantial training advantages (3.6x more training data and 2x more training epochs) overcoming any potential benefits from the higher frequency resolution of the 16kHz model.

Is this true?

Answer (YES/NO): NO